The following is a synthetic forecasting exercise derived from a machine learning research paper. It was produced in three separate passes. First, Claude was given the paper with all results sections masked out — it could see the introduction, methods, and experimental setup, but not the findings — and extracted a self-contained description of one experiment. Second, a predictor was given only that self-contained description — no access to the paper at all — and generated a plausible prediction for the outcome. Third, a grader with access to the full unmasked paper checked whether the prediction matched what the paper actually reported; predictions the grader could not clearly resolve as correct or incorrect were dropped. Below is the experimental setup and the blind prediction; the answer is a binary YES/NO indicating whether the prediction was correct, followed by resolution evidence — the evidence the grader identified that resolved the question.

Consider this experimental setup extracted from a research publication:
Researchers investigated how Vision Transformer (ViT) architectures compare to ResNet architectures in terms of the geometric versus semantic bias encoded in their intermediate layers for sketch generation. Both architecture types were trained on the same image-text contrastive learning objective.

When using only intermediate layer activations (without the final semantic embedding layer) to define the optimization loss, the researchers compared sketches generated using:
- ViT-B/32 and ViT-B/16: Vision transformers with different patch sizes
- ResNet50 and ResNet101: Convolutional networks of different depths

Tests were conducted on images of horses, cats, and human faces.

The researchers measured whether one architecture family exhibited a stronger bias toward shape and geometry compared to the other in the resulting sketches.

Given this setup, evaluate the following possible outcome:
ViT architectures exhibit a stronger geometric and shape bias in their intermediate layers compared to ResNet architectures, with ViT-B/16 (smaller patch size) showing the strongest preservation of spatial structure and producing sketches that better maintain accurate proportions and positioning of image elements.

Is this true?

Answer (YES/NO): NO